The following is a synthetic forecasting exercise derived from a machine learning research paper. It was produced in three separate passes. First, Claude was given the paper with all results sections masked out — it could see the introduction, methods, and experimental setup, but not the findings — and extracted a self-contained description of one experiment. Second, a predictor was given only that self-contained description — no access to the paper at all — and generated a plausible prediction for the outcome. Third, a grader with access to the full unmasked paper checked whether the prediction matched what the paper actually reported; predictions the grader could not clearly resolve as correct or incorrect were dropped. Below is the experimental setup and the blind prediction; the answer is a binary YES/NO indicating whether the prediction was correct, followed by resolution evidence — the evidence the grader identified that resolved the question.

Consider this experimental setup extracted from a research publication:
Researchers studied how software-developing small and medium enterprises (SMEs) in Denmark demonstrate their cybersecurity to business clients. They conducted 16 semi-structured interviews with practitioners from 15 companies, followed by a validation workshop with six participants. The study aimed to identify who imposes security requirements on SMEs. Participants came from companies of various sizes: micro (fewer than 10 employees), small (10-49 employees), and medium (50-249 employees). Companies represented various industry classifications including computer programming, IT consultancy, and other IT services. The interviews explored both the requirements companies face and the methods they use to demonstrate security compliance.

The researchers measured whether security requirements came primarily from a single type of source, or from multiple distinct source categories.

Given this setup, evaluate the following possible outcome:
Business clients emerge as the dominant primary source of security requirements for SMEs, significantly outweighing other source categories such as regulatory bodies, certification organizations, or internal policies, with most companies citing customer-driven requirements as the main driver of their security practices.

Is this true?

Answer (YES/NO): NO